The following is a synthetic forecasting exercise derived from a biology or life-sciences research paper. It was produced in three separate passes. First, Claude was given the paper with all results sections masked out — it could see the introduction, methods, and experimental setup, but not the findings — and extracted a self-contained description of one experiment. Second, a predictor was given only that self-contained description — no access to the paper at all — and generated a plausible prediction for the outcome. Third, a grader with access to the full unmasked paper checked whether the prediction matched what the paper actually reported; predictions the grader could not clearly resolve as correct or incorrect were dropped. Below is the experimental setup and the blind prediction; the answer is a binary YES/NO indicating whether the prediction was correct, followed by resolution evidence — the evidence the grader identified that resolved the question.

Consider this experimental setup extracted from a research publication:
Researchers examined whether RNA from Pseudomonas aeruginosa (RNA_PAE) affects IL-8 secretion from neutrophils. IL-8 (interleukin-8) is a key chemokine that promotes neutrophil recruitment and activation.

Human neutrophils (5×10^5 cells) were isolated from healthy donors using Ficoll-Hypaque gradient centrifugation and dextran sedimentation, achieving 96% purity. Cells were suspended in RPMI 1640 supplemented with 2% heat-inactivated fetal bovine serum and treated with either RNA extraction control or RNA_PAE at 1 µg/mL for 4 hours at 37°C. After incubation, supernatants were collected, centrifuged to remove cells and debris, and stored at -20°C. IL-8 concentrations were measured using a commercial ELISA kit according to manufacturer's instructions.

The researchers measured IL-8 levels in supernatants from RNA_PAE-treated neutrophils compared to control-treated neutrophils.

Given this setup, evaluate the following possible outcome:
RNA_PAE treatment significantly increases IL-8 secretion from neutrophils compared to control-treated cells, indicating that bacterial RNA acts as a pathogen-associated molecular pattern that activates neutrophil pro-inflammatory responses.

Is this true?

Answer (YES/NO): NO